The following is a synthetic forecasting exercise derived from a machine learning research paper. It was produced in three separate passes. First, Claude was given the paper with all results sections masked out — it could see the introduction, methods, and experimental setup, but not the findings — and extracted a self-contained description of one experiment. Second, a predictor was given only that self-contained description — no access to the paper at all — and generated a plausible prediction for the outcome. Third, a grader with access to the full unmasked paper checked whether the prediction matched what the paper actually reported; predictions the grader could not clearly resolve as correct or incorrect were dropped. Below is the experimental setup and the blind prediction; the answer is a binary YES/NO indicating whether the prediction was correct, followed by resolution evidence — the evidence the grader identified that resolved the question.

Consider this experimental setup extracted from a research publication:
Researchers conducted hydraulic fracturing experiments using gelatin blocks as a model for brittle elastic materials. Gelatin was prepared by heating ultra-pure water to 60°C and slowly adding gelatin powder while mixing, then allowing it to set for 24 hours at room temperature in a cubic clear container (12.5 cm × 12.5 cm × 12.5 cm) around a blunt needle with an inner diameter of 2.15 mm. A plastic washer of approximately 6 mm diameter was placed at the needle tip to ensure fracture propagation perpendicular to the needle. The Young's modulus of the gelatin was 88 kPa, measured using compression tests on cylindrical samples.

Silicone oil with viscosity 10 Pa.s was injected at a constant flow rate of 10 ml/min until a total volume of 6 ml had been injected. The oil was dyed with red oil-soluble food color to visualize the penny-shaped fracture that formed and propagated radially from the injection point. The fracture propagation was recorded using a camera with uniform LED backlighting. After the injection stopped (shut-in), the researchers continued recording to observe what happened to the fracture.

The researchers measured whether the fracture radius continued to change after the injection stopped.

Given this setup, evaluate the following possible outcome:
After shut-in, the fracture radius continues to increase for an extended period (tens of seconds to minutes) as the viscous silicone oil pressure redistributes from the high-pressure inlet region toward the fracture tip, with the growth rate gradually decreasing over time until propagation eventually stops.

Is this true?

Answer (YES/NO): YES